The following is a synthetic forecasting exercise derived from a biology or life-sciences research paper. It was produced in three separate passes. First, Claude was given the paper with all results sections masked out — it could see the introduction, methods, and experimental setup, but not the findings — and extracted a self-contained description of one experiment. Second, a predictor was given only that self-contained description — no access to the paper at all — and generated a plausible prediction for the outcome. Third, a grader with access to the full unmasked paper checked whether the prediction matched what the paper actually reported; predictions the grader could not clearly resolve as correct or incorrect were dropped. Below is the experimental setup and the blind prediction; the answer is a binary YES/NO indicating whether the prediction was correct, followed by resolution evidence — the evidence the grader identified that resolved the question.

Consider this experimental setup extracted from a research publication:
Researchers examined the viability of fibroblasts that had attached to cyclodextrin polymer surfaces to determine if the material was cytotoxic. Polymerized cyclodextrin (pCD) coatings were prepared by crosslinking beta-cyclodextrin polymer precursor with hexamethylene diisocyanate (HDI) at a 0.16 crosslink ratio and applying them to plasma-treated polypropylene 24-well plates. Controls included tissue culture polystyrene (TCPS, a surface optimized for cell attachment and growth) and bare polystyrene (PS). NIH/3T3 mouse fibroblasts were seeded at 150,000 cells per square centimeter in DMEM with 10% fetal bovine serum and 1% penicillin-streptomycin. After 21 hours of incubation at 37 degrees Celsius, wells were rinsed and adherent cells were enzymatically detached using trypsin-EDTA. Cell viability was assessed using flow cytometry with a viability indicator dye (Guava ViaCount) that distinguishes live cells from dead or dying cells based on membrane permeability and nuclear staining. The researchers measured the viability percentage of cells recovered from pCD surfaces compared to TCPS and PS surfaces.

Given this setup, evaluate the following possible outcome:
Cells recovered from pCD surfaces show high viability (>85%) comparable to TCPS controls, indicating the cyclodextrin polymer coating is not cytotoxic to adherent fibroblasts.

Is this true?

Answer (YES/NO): NO